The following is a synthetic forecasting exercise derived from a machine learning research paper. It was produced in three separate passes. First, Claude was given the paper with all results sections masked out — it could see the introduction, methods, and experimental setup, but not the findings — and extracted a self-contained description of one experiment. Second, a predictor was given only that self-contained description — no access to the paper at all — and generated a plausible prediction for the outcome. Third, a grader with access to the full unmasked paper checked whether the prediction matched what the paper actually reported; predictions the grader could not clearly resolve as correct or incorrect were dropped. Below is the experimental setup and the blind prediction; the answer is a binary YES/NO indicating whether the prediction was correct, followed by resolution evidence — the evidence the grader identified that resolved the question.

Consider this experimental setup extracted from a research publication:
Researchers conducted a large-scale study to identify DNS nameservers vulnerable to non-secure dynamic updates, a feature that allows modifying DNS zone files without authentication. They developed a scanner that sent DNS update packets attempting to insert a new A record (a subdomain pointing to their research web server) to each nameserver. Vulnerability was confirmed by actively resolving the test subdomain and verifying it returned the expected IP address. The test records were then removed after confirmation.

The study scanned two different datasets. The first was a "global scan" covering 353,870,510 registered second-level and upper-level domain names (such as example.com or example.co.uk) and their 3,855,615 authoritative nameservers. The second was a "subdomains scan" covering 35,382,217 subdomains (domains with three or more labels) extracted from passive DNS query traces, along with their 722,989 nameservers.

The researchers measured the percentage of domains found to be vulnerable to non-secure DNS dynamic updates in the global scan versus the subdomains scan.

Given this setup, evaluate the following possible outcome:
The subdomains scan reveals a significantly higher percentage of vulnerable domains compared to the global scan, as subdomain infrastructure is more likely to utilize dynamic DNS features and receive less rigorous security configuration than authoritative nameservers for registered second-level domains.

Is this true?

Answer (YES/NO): NO